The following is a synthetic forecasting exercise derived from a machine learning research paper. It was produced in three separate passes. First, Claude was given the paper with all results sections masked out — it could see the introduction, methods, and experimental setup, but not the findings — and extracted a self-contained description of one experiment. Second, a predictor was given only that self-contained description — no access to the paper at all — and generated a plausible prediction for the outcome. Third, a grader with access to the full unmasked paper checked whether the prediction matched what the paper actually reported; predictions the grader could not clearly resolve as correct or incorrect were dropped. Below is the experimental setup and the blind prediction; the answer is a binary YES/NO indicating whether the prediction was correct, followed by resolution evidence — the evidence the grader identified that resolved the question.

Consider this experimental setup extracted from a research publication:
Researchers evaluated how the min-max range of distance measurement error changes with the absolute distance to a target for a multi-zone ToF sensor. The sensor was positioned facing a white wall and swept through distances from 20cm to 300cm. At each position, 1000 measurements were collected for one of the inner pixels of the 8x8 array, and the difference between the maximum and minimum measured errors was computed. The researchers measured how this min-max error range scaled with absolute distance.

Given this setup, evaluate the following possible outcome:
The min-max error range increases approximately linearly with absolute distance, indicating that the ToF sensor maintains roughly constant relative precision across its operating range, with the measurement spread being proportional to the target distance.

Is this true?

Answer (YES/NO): NO